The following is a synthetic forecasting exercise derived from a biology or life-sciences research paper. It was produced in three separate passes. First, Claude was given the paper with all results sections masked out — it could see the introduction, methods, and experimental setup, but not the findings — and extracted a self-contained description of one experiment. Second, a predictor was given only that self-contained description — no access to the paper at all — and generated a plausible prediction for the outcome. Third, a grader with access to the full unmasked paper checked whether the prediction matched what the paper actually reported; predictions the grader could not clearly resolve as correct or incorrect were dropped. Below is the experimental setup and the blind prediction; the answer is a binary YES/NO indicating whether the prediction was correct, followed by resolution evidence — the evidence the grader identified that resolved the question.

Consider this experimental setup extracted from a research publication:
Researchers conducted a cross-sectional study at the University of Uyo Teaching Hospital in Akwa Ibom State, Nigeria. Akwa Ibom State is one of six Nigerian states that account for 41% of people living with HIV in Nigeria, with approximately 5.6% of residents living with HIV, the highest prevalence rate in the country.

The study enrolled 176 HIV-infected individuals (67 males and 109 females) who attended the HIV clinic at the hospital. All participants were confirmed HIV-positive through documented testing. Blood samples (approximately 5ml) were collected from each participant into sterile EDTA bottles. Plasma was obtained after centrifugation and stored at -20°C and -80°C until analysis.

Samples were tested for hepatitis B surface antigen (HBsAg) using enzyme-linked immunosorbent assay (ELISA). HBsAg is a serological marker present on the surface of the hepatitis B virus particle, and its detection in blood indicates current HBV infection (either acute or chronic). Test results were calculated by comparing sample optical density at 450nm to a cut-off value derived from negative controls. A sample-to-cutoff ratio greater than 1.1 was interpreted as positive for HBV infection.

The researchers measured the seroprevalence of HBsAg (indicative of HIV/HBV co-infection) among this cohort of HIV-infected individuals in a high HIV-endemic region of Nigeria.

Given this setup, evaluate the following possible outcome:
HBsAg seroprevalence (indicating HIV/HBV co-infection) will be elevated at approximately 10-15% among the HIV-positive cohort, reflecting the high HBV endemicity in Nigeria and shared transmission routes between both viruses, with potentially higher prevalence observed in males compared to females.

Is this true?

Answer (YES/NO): NO